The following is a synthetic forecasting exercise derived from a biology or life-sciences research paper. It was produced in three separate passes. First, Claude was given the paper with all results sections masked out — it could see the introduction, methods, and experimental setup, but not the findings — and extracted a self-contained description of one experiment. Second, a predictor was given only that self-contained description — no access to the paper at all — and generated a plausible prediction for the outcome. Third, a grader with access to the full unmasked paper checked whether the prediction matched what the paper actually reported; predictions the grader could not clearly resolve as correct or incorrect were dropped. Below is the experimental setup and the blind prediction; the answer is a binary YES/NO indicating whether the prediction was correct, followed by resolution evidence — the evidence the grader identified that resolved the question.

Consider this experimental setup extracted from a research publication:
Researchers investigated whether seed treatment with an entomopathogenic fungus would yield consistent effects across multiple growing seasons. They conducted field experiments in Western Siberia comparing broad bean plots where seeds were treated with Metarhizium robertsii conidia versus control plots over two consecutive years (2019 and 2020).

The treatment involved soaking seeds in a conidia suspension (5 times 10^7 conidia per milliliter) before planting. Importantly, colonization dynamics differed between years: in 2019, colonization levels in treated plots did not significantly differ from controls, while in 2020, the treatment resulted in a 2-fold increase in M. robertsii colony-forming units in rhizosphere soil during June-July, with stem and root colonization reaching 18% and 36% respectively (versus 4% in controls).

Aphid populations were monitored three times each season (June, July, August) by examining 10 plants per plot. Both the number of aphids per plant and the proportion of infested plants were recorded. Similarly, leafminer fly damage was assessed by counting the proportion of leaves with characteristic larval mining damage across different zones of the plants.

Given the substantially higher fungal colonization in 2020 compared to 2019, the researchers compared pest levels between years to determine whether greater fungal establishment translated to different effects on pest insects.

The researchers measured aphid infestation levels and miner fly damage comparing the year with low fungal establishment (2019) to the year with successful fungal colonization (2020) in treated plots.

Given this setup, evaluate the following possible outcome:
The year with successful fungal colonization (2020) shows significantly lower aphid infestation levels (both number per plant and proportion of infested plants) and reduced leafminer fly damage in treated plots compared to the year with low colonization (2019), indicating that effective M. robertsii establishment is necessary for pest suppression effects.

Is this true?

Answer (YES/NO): NO